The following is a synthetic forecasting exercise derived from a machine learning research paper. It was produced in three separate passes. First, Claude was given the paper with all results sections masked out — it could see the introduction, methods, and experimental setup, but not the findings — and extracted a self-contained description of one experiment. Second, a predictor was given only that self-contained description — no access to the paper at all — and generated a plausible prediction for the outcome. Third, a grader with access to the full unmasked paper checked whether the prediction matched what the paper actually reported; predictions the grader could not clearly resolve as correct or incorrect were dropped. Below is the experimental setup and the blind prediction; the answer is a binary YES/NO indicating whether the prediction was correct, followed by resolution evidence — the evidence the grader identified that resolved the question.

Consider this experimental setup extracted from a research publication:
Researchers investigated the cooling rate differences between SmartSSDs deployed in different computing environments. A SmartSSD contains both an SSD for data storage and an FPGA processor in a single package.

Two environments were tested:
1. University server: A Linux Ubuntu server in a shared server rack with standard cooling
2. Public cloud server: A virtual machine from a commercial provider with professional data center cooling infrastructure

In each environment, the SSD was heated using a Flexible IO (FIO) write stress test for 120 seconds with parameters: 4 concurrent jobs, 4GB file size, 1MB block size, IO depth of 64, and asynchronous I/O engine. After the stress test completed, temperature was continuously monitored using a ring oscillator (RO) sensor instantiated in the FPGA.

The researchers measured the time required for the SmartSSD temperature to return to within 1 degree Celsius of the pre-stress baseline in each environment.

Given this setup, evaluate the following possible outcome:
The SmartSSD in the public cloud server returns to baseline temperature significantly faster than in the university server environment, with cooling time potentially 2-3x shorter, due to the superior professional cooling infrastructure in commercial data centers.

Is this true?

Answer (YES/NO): NO